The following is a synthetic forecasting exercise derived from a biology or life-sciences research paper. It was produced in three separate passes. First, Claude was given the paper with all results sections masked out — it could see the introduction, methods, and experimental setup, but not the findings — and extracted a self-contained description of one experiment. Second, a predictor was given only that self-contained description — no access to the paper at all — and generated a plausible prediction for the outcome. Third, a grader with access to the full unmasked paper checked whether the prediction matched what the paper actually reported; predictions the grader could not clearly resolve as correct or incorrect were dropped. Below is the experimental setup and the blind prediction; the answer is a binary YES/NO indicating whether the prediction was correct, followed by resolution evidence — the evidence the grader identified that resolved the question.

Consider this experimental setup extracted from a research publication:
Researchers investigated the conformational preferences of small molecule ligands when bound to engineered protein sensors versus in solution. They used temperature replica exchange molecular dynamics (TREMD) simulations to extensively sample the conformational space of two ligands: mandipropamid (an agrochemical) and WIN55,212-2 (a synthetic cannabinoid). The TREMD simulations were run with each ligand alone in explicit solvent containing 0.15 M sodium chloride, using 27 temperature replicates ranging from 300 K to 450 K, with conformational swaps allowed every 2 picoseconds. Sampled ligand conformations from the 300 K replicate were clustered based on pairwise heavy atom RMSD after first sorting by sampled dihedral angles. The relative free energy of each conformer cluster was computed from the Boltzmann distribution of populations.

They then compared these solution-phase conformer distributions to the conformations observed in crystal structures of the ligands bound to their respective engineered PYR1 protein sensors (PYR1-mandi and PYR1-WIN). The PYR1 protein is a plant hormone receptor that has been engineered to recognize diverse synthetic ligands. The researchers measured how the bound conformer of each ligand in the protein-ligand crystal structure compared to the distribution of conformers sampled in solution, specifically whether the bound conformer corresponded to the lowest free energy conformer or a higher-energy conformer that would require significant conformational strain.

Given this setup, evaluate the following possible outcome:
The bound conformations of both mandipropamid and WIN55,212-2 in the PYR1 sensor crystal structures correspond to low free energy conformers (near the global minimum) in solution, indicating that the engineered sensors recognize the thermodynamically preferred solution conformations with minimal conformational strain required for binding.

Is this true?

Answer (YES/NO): YES